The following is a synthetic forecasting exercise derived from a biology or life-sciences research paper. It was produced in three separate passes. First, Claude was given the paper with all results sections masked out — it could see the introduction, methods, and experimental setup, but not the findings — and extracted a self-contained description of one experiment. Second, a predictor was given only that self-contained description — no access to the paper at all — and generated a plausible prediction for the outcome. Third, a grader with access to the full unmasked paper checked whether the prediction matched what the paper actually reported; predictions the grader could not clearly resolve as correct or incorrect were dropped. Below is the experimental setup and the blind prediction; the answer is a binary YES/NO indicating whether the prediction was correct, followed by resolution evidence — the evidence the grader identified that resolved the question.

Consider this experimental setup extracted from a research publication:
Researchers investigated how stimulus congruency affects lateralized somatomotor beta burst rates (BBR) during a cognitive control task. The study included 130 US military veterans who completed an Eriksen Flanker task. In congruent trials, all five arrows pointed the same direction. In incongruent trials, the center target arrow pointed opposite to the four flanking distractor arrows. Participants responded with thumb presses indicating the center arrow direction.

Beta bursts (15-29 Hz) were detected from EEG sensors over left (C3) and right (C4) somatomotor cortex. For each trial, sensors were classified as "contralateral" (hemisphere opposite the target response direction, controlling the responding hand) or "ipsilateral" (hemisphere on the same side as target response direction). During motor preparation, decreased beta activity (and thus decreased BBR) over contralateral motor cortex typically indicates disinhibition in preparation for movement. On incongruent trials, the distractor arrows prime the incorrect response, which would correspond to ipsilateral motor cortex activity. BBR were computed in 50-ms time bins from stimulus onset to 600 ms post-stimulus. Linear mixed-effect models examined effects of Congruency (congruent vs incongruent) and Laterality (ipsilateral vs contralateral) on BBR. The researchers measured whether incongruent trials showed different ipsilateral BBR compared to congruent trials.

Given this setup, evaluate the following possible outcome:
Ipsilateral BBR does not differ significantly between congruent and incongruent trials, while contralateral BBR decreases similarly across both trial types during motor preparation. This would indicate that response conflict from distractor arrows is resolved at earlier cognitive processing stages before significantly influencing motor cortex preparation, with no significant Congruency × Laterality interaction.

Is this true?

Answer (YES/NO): NO